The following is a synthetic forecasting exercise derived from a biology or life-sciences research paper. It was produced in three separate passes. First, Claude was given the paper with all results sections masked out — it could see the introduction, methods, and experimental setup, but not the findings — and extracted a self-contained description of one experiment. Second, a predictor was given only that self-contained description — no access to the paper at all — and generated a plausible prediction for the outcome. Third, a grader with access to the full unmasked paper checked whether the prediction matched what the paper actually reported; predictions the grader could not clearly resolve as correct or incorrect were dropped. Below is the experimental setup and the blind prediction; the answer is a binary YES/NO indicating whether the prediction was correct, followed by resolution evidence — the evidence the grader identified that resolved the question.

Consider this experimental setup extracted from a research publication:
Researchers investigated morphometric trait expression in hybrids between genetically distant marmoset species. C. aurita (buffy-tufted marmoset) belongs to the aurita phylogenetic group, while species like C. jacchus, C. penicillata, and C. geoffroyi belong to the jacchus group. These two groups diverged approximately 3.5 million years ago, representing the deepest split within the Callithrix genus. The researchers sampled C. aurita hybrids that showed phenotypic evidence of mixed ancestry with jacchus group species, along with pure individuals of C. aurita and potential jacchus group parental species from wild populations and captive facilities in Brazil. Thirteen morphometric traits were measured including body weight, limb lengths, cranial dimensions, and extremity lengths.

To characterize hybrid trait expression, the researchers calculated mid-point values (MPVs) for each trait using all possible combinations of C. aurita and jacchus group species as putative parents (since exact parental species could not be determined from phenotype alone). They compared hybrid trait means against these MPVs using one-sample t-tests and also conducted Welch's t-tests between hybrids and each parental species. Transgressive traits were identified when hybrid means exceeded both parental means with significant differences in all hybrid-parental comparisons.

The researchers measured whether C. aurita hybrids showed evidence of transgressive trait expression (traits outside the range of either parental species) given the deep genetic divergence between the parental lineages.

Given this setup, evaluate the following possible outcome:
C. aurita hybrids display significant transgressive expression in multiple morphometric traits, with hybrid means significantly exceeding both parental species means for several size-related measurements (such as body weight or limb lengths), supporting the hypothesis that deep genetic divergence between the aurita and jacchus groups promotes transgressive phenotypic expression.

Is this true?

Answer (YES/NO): NO